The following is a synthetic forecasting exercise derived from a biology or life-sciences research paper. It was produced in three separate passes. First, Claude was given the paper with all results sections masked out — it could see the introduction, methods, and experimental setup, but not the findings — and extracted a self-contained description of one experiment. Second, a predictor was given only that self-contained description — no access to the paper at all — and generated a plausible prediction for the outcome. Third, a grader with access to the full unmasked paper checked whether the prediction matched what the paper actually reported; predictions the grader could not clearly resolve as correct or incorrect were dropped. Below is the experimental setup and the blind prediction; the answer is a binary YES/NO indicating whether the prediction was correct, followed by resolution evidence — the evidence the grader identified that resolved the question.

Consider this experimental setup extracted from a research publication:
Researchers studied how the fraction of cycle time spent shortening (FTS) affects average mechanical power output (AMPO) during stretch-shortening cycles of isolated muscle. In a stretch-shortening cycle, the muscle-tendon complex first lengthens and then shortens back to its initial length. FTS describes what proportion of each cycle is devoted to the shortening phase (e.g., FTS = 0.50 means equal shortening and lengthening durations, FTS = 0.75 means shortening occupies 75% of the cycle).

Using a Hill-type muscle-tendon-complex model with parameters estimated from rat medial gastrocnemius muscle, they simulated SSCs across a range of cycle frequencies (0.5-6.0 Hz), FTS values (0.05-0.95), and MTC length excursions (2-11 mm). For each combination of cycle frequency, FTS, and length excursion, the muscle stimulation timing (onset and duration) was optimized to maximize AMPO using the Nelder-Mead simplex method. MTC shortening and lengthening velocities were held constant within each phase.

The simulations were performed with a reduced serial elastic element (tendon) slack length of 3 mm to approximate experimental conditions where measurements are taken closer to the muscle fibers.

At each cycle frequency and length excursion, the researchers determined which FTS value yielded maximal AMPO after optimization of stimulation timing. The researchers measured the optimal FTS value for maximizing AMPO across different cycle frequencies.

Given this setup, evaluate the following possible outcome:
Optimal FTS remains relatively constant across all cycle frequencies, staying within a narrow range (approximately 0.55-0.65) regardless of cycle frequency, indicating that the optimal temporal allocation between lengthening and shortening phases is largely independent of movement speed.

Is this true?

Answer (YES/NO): NO